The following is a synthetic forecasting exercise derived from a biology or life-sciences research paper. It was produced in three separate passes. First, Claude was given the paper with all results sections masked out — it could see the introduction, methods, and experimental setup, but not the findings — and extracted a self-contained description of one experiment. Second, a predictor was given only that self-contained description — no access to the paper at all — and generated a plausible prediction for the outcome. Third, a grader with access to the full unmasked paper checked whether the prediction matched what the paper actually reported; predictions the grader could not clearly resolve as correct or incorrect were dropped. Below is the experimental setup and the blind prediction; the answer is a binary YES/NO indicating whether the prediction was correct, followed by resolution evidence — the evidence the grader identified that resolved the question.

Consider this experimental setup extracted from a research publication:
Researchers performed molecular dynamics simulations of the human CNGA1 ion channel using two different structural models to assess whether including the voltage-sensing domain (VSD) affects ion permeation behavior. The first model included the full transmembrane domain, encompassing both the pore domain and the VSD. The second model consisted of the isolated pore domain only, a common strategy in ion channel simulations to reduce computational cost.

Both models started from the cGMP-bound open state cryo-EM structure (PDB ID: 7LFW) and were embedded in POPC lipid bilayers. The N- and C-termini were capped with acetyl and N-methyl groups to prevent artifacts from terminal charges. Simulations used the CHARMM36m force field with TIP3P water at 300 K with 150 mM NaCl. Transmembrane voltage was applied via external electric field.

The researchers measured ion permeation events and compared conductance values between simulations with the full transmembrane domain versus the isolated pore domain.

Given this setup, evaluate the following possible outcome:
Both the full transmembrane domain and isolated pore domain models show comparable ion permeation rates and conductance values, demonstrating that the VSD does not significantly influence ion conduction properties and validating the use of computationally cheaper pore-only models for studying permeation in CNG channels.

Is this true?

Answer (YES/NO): NO